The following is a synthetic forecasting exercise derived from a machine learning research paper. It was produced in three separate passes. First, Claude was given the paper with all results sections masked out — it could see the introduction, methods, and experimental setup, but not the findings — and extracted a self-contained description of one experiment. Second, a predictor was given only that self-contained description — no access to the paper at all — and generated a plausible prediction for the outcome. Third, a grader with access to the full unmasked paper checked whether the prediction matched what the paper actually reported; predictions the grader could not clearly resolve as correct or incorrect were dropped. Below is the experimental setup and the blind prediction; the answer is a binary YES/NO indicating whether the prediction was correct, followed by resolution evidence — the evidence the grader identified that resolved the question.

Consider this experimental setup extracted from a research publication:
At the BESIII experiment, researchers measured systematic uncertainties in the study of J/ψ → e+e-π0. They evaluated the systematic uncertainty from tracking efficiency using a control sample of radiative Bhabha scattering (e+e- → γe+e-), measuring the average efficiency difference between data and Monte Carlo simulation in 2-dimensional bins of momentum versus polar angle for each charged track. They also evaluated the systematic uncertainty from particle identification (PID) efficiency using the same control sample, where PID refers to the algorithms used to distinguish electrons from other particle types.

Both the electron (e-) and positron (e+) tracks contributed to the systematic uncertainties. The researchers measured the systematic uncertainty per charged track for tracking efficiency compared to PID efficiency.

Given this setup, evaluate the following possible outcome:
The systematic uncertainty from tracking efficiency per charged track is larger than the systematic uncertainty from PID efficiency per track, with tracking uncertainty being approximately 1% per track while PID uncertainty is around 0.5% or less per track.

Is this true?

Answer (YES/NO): NO